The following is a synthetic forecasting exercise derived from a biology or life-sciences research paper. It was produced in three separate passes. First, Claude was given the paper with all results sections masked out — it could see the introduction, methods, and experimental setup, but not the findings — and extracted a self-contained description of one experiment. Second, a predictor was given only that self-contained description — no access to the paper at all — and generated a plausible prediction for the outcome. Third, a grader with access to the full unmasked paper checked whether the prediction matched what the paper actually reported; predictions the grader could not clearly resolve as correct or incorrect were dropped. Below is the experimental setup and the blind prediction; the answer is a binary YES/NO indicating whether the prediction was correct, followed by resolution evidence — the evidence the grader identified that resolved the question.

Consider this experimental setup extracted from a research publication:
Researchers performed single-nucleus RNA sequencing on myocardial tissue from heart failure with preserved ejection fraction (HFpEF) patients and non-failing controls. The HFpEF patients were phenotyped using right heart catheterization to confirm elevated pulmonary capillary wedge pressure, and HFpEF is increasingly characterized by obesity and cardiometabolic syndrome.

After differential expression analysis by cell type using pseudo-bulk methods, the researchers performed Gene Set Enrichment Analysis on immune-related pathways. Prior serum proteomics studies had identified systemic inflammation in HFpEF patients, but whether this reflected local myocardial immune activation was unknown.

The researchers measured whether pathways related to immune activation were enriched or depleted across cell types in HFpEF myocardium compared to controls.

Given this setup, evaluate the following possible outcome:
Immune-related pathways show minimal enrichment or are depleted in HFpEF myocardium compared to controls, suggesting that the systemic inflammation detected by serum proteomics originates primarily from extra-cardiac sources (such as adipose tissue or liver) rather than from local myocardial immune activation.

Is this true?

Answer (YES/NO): NO